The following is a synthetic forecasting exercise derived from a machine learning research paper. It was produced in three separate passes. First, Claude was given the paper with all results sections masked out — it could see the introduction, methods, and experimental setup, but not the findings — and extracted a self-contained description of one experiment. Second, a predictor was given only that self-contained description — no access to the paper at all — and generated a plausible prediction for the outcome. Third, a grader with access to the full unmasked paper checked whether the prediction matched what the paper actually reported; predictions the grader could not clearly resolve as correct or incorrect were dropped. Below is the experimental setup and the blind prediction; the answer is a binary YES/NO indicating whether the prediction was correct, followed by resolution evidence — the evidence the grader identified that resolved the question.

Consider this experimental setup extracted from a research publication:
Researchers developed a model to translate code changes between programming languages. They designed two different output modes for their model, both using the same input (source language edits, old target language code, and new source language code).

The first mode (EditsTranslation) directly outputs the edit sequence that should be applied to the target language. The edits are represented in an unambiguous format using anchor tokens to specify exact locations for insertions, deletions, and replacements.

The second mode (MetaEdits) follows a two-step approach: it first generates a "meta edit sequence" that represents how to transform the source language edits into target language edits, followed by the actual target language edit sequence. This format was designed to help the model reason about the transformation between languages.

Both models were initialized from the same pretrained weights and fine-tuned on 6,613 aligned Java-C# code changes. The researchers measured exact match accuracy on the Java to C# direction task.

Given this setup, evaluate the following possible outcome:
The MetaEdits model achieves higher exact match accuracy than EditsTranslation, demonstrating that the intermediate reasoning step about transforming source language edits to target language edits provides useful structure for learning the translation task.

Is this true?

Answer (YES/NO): NO